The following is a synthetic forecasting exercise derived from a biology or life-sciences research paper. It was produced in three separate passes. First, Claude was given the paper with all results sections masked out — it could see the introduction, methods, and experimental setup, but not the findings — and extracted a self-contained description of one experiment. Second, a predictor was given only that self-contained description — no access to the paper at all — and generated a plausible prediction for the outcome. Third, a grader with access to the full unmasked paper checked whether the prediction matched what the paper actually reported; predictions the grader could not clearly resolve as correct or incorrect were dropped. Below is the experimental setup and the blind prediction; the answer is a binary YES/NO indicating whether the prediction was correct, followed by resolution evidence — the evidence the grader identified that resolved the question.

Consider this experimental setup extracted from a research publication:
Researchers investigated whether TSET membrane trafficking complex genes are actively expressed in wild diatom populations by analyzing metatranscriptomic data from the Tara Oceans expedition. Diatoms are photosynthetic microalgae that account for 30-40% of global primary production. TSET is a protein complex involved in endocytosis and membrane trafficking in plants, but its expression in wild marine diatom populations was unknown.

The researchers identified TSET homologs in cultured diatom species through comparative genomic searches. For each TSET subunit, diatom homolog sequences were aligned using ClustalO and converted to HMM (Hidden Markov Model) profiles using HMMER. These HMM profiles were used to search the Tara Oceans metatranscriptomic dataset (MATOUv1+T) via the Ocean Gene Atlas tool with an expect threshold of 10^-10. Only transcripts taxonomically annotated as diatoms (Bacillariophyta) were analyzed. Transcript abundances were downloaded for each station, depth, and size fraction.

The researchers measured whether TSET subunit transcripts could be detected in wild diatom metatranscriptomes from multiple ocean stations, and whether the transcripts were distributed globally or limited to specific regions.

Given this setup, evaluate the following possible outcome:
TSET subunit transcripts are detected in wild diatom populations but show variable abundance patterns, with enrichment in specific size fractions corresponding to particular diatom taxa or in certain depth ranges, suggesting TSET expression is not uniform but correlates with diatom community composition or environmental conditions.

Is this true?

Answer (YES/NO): NO